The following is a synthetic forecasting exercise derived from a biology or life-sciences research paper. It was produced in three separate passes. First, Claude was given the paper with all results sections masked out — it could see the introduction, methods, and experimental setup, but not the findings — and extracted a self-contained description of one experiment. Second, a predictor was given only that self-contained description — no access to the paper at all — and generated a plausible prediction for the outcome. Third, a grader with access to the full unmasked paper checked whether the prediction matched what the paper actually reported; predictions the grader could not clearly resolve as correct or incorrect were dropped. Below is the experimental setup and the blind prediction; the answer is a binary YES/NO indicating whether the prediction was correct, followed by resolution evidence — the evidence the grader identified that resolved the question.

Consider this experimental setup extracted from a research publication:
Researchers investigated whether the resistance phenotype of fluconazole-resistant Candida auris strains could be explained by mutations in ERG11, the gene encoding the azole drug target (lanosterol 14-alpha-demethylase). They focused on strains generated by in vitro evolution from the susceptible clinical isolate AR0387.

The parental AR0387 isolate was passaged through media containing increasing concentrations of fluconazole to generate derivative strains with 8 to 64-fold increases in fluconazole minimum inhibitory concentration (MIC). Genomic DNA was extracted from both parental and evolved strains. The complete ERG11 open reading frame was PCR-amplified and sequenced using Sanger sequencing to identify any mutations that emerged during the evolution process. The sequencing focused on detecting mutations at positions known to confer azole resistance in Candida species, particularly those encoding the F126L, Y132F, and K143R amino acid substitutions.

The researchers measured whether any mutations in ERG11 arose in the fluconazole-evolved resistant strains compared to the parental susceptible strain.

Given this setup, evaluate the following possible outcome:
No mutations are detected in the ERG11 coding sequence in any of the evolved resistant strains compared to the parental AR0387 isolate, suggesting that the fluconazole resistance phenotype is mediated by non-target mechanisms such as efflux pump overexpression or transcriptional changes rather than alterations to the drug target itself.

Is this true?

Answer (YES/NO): YES